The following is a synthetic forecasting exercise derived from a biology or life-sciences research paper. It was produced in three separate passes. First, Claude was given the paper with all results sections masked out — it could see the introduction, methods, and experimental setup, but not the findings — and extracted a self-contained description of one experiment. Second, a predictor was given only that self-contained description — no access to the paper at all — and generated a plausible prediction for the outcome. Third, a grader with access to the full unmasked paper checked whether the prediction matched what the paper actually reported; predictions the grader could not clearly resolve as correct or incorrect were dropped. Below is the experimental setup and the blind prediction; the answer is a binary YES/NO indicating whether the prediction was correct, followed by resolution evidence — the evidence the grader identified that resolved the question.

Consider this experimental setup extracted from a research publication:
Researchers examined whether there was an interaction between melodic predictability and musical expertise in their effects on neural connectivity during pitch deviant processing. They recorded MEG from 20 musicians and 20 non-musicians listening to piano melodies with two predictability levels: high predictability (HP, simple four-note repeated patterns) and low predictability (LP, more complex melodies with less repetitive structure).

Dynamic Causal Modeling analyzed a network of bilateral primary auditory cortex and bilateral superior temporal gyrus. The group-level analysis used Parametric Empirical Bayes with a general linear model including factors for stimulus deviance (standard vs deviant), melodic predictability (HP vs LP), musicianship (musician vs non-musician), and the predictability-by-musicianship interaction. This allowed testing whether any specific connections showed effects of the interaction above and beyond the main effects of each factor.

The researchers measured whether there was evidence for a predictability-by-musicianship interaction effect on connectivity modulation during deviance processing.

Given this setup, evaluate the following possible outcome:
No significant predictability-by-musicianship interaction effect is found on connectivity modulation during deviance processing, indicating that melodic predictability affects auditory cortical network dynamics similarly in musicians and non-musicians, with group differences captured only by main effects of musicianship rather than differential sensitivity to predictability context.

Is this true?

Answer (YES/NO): YES